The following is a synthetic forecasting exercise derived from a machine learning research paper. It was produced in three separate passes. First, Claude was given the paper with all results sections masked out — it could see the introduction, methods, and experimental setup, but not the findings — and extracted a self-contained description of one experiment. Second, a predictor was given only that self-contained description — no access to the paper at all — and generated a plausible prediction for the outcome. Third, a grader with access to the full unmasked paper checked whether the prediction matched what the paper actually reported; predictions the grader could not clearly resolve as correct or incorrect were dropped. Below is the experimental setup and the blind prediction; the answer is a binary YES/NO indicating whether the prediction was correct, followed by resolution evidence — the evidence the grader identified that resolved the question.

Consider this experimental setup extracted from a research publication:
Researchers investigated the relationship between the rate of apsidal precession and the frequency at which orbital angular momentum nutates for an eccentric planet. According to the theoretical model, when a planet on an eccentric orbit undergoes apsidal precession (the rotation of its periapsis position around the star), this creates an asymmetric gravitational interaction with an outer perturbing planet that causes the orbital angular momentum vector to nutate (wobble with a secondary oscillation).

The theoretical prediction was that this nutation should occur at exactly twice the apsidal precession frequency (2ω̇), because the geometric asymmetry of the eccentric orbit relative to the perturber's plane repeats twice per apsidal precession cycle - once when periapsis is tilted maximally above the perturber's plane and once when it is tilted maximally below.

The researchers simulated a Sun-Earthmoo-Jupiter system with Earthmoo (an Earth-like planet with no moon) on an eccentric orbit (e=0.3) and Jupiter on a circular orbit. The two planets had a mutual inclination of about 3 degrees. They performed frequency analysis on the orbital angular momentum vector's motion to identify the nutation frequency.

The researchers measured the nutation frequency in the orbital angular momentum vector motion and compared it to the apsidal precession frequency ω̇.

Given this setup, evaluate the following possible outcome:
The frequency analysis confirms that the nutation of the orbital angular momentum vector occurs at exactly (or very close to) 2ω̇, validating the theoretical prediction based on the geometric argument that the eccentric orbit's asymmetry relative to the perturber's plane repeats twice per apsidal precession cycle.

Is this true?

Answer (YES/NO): NO